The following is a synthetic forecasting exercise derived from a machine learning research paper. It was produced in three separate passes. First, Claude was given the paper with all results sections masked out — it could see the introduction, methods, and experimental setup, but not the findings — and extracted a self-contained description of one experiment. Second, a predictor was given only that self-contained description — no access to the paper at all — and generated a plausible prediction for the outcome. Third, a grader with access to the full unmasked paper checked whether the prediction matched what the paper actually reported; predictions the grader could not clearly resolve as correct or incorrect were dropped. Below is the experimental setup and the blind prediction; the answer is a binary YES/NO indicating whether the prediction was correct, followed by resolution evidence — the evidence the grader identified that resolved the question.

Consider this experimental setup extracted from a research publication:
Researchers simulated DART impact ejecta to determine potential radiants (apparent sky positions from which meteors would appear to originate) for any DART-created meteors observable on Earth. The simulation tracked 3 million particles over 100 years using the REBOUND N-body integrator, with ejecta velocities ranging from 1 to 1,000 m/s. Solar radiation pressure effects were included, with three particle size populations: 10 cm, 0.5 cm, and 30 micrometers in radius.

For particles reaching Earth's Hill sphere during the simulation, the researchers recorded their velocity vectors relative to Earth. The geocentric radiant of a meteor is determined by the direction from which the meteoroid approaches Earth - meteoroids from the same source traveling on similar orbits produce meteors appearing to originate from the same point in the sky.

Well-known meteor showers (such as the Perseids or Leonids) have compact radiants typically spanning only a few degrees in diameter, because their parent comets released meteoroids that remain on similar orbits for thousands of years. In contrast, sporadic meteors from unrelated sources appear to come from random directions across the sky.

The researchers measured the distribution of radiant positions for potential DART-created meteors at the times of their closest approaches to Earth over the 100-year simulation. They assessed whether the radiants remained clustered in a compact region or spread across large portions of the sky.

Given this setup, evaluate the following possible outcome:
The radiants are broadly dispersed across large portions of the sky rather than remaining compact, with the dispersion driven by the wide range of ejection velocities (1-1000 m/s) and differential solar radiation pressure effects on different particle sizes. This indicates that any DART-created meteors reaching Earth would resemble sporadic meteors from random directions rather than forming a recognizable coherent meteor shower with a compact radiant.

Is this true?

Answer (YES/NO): NO